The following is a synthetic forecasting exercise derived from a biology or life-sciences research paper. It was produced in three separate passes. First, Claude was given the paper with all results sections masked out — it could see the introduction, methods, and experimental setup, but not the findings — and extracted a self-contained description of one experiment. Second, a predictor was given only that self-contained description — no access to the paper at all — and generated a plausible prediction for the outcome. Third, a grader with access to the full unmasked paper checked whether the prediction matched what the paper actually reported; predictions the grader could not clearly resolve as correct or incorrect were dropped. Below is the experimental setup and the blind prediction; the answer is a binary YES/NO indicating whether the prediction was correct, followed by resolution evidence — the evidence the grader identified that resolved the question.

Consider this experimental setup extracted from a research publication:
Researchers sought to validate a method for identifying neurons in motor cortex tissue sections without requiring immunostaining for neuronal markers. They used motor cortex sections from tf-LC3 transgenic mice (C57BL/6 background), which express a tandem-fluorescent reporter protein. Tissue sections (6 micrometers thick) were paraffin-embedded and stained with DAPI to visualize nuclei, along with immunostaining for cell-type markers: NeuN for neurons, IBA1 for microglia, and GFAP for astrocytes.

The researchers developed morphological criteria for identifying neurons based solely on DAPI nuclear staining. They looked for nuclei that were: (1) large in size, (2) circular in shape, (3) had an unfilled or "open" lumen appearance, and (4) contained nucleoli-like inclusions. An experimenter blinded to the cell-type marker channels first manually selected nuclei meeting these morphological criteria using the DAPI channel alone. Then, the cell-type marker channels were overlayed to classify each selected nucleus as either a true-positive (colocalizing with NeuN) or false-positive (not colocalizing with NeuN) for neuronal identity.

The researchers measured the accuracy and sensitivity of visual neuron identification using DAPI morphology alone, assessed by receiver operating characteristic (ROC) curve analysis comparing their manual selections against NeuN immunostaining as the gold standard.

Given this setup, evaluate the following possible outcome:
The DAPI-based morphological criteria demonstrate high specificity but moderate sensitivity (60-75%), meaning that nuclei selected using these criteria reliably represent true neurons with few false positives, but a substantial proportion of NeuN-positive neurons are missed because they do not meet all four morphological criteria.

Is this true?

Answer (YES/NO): NO